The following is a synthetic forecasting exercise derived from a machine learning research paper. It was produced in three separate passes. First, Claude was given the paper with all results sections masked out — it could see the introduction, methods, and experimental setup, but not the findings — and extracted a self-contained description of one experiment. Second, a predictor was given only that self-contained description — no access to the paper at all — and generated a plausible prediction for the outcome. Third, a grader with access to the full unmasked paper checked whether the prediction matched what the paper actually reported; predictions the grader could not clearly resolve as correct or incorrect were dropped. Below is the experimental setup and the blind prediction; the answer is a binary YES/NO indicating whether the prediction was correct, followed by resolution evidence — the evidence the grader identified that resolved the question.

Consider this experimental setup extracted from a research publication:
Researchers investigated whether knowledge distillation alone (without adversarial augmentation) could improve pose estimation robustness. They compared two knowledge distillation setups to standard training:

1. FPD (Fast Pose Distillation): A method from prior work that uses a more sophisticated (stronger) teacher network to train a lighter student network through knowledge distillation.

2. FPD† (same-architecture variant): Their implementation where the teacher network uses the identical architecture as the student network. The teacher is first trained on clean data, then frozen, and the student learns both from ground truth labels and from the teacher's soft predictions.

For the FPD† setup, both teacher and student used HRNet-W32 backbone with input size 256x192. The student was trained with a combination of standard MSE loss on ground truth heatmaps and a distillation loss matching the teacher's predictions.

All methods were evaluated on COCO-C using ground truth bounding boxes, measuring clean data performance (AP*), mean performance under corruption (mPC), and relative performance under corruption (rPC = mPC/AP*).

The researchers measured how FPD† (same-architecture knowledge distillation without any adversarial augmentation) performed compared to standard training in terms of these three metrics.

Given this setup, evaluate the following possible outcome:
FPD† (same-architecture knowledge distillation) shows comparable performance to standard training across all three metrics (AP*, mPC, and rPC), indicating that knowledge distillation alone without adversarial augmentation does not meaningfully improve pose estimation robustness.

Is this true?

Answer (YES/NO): YES